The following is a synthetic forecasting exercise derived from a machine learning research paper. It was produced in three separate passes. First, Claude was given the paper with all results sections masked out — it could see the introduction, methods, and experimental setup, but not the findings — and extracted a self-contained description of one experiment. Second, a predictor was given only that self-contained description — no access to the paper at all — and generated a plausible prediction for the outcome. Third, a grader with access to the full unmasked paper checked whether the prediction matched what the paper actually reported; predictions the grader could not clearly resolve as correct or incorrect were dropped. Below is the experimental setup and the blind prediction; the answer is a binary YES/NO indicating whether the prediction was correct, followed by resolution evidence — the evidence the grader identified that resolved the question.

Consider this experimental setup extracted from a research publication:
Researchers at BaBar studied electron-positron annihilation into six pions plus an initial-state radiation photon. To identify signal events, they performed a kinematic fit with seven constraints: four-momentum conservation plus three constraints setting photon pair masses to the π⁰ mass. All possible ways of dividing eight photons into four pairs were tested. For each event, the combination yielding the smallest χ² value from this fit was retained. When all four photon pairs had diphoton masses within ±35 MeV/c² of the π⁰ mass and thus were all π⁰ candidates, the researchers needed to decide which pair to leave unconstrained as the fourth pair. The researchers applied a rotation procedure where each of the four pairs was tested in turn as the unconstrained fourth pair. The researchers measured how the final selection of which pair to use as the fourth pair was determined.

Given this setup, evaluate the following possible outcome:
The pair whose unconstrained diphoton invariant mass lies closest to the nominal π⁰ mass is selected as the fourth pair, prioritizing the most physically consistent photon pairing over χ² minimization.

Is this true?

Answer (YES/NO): NO